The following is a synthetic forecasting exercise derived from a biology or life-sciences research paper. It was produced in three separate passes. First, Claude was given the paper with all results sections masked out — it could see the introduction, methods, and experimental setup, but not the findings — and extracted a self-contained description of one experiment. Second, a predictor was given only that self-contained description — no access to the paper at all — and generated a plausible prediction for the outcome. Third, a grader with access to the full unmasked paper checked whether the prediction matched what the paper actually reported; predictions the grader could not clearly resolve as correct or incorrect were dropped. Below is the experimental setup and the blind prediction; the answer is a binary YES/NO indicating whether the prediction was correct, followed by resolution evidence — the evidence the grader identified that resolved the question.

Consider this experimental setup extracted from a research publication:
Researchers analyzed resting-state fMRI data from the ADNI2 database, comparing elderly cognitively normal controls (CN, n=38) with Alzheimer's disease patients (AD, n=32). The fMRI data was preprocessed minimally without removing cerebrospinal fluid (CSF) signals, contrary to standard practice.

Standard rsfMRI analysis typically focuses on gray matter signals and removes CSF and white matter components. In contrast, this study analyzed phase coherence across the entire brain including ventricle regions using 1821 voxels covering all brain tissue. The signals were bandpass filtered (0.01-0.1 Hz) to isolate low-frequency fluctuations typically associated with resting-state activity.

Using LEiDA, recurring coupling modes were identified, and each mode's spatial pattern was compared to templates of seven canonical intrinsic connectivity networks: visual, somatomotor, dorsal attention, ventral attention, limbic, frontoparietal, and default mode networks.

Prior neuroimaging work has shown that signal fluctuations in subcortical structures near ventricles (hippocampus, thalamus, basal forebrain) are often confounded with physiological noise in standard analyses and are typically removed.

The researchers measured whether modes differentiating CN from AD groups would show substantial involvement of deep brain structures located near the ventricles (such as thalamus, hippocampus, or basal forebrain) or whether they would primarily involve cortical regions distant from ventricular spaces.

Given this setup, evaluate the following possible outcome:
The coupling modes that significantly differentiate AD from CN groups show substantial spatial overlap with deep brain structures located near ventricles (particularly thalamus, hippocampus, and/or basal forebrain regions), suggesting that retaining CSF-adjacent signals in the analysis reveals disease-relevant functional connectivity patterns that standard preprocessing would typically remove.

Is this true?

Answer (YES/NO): NO